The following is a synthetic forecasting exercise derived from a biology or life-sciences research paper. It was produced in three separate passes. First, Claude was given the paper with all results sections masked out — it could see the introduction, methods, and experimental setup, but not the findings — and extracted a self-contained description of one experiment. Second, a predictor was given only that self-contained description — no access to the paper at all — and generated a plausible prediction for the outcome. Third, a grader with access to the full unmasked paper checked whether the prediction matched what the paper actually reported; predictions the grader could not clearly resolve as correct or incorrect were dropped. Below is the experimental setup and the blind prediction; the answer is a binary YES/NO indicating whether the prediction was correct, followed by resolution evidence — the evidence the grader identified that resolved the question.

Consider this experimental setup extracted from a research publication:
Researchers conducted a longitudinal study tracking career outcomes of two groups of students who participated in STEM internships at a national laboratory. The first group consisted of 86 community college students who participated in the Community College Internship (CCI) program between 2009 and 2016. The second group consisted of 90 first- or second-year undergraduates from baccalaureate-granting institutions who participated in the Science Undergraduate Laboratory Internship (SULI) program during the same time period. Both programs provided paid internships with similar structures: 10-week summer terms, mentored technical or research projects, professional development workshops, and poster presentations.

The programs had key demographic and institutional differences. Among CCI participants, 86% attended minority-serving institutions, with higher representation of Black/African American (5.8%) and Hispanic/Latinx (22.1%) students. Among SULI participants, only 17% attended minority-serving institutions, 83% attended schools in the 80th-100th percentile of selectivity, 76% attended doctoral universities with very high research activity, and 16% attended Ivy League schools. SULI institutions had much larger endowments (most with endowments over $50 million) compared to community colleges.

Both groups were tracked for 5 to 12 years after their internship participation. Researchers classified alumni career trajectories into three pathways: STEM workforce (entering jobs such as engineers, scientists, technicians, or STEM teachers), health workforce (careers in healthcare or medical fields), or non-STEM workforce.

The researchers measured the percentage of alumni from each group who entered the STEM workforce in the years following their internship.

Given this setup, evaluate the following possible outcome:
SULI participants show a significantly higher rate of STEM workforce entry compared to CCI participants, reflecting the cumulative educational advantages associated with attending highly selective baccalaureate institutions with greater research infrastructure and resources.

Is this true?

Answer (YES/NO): NO